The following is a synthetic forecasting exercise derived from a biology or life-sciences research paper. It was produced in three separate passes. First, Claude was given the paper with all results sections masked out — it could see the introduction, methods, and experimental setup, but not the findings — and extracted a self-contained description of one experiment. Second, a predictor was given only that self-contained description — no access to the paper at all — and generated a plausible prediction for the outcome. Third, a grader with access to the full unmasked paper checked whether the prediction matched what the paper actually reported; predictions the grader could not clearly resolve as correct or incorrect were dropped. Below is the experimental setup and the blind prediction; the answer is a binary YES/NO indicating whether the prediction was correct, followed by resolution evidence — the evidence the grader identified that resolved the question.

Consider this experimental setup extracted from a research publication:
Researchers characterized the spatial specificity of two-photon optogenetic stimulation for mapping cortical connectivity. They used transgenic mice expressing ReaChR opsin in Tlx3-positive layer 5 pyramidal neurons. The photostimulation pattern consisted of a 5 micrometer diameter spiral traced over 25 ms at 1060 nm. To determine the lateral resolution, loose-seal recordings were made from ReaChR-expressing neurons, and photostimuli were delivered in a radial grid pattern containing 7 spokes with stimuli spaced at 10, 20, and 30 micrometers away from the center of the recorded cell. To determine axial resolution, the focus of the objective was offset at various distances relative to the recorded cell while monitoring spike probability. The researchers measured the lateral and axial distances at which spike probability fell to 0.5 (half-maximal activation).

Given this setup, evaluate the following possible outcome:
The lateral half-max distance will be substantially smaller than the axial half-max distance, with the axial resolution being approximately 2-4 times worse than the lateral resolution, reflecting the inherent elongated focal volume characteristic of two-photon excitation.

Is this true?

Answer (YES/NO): YES